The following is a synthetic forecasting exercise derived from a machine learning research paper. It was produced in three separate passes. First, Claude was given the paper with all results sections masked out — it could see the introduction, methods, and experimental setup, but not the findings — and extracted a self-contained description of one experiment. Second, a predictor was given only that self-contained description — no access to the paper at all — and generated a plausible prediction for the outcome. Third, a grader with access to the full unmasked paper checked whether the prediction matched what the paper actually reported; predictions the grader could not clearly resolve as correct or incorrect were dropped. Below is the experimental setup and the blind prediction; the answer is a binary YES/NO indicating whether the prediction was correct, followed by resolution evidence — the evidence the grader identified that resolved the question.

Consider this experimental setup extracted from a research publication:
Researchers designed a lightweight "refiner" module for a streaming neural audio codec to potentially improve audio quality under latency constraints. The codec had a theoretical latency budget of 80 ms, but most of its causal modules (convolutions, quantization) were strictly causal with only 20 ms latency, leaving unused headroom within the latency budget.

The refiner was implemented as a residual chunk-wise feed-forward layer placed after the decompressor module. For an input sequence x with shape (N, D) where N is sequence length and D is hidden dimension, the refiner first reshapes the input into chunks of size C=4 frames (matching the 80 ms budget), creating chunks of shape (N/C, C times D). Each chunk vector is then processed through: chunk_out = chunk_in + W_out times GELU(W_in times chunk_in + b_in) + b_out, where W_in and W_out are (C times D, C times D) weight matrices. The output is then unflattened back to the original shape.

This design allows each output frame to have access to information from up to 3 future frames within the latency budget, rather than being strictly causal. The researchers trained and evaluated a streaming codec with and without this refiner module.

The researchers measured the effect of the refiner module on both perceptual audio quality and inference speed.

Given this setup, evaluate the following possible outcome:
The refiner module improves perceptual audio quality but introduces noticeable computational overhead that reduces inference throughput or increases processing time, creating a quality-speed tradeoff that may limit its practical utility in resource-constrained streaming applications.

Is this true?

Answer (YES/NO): NO